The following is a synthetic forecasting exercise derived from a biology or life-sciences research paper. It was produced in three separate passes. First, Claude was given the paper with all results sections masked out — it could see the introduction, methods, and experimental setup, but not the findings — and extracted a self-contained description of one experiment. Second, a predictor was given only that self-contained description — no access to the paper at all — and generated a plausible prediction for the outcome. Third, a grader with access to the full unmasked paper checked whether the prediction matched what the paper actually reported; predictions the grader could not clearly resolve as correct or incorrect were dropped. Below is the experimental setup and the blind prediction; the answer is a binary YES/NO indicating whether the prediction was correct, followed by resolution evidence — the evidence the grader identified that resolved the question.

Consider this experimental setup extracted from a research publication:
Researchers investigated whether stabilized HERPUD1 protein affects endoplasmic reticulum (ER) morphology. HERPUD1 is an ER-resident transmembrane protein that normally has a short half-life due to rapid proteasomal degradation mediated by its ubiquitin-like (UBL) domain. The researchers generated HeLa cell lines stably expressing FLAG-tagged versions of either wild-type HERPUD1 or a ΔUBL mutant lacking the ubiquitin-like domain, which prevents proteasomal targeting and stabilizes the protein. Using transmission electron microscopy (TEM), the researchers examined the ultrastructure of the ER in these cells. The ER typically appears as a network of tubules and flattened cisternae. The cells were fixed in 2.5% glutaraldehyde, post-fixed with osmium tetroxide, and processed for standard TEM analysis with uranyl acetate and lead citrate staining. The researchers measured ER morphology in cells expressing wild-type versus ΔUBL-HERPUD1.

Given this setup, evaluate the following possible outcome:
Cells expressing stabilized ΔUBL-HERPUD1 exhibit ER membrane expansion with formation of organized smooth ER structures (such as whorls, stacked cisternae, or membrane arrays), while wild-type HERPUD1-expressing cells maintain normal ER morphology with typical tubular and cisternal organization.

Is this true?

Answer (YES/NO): YES